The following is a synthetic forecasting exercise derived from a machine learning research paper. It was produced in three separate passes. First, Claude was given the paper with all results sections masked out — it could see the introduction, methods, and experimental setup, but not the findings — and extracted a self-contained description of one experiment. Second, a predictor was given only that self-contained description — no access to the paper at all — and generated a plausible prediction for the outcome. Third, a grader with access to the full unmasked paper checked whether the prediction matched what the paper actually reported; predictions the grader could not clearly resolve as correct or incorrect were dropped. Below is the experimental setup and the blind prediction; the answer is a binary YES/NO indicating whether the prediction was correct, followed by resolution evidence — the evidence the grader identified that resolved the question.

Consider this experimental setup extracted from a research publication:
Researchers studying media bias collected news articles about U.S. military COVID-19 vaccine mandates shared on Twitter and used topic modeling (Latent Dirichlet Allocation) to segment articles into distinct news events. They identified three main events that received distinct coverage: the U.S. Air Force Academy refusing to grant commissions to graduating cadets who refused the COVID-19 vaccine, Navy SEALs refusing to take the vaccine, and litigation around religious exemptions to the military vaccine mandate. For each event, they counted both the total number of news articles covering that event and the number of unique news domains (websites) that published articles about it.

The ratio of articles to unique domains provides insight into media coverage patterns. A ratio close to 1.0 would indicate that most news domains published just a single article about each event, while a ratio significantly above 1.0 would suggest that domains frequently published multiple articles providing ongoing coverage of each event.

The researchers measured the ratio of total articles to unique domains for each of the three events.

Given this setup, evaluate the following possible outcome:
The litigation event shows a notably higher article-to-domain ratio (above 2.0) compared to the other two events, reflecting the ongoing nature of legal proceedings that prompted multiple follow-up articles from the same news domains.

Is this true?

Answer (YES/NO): NO